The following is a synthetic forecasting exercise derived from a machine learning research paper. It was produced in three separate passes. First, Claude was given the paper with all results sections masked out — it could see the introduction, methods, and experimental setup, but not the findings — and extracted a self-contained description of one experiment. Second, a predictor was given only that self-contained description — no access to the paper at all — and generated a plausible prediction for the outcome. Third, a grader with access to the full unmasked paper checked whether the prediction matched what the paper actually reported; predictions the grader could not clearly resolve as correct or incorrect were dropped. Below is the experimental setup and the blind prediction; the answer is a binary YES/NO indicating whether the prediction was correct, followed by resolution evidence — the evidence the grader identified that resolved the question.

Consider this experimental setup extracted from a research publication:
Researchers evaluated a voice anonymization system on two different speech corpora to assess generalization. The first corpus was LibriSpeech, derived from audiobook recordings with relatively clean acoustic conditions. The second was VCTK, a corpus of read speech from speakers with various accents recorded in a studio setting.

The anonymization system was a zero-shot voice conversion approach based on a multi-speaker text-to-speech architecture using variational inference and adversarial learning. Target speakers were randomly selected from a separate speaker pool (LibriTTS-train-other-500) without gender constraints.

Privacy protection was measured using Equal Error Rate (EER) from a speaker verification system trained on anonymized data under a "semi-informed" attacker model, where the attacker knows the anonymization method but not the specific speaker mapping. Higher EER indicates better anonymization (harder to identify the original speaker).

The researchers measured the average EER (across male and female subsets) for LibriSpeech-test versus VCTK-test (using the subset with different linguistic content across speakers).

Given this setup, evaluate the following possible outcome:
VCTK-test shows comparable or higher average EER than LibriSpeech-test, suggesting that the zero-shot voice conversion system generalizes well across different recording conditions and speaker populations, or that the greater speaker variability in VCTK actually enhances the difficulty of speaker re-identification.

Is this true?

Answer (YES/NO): YES